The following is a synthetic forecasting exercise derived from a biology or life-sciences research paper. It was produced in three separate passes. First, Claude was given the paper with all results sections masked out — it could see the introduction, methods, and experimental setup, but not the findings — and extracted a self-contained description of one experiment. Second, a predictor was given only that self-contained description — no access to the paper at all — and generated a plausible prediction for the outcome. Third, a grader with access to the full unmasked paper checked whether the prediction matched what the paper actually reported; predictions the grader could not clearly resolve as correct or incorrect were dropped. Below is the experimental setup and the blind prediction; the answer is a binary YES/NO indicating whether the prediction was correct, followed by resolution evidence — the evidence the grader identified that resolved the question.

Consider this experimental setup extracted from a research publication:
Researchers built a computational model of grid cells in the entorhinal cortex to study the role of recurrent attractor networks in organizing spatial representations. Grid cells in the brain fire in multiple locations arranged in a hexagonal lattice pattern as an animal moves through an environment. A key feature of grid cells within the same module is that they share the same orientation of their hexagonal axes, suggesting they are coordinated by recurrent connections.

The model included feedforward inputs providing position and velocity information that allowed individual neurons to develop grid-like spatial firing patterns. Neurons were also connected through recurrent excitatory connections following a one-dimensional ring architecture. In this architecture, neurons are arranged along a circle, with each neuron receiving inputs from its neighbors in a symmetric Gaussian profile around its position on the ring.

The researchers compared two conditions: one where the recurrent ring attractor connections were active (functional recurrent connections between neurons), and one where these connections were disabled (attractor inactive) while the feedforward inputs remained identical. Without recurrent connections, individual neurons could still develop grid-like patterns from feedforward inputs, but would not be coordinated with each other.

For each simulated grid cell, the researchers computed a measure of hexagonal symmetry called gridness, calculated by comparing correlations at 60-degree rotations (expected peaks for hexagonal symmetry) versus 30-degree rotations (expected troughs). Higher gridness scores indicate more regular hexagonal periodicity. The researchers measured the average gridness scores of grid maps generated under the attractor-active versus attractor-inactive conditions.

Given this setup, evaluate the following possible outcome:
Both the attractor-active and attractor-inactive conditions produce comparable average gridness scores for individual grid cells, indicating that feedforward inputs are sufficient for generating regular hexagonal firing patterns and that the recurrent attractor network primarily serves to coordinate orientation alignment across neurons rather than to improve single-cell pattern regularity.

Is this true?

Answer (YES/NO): NO